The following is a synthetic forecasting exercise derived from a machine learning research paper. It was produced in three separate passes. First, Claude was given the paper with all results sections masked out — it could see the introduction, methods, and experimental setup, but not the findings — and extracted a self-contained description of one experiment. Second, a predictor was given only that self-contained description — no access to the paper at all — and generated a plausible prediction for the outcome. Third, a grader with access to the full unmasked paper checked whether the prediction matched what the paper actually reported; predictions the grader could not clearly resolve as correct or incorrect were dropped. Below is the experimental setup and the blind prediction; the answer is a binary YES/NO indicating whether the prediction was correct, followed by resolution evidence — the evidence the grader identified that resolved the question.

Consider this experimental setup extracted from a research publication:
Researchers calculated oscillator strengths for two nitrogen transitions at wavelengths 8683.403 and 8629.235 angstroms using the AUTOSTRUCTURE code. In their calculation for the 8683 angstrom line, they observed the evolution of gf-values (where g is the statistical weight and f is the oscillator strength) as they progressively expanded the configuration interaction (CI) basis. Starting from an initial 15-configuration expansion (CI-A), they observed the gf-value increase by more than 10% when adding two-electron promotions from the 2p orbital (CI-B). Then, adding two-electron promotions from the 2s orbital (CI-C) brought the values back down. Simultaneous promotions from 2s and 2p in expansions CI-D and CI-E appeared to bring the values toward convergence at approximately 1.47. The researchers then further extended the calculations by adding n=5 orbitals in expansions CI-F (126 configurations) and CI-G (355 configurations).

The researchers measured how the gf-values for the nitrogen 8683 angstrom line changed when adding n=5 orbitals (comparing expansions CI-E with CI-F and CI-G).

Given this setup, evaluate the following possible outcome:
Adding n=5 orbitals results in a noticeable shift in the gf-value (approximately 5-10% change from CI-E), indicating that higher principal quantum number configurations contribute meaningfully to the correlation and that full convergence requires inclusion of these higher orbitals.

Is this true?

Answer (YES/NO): NO